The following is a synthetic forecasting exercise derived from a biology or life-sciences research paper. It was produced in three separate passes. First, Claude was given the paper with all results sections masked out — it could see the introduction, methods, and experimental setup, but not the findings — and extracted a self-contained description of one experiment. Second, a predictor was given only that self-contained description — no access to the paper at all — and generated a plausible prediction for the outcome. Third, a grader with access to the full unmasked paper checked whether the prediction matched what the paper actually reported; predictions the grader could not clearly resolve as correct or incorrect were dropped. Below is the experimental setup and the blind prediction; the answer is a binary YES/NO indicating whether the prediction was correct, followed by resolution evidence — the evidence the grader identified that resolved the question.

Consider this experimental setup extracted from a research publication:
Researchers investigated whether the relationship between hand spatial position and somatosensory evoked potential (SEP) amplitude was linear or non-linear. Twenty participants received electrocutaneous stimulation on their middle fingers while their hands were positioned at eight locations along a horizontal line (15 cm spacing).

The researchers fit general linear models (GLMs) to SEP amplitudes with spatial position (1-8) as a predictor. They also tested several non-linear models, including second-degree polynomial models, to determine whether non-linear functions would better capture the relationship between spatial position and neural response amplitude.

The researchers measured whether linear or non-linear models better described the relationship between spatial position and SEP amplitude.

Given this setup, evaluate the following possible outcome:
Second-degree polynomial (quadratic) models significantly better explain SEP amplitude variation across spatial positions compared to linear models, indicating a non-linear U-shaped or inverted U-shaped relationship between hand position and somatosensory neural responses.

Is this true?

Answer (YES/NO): NO